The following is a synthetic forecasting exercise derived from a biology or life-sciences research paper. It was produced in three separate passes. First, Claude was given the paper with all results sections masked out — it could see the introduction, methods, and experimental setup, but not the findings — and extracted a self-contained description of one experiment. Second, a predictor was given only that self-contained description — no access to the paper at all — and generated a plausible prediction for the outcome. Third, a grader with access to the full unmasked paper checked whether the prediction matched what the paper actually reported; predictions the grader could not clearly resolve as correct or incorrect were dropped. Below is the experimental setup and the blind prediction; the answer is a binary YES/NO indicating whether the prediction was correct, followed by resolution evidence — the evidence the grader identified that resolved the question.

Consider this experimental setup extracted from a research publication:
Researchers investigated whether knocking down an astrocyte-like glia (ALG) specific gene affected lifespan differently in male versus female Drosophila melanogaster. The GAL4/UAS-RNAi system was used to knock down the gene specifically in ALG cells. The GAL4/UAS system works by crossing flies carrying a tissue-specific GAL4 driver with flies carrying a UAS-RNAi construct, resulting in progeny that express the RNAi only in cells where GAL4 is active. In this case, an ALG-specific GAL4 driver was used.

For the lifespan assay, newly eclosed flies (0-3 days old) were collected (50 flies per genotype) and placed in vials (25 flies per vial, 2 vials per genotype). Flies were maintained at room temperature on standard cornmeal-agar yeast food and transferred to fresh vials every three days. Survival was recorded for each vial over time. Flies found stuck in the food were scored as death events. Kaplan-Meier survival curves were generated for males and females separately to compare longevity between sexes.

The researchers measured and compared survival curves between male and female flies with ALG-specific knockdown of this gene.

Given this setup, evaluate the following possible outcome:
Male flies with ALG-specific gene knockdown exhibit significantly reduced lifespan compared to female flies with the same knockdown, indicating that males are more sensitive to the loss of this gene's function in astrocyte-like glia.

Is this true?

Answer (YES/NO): NO